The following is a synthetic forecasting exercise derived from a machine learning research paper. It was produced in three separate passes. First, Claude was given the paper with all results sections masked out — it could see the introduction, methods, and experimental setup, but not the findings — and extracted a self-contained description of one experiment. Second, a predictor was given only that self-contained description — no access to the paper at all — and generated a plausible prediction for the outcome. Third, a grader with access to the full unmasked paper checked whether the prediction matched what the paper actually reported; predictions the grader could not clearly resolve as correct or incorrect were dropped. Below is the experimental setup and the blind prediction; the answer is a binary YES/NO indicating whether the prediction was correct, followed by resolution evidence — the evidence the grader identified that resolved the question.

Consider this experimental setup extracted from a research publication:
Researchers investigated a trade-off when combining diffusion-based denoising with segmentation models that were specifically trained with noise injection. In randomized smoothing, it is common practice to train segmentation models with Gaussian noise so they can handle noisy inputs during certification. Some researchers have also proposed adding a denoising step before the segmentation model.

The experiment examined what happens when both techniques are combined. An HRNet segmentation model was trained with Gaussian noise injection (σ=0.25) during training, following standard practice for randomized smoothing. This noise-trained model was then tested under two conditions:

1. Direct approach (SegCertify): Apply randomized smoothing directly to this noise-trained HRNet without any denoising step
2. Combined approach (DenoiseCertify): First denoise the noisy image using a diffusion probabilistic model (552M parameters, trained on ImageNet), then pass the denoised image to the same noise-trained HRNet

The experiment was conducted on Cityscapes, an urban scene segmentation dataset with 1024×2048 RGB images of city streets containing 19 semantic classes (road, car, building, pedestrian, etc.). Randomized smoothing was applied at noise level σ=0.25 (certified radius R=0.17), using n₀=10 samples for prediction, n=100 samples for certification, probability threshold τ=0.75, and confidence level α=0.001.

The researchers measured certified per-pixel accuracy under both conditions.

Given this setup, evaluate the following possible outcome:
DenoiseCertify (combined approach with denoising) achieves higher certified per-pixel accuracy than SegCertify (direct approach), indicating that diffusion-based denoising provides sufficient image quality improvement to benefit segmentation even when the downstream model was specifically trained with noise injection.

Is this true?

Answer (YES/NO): NO